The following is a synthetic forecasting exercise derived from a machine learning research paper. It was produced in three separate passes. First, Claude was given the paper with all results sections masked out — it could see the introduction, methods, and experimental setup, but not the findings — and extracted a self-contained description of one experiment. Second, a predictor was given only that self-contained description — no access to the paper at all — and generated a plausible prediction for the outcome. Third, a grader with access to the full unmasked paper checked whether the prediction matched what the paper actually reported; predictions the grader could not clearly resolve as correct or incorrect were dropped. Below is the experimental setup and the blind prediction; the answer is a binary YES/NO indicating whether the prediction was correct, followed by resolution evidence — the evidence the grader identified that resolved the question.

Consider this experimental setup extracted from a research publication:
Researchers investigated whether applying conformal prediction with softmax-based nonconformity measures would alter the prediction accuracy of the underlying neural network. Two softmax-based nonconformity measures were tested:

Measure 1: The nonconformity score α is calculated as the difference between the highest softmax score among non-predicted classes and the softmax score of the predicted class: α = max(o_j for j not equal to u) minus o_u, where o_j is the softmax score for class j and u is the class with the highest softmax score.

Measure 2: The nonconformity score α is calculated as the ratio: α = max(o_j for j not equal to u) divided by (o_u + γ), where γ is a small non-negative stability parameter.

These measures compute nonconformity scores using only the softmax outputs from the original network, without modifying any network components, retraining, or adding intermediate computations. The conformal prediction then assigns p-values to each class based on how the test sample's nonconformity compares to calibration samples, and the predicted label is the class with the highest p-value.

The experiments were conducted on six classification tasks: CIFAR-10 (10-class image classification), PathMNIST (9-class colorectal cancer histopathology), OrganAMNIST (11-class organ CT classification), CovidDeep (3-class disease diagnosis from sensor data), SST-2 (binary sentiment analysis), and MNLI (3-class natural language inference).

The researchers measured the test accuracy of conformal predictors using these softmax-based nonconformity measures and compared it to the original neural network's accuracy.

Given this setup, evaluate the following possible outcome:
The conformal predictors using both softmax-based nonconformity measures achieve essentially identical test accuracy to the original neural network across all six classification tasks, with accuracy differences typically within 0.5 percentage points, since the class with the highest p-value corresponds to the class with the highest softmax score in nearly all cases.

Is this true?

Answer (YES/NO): YES